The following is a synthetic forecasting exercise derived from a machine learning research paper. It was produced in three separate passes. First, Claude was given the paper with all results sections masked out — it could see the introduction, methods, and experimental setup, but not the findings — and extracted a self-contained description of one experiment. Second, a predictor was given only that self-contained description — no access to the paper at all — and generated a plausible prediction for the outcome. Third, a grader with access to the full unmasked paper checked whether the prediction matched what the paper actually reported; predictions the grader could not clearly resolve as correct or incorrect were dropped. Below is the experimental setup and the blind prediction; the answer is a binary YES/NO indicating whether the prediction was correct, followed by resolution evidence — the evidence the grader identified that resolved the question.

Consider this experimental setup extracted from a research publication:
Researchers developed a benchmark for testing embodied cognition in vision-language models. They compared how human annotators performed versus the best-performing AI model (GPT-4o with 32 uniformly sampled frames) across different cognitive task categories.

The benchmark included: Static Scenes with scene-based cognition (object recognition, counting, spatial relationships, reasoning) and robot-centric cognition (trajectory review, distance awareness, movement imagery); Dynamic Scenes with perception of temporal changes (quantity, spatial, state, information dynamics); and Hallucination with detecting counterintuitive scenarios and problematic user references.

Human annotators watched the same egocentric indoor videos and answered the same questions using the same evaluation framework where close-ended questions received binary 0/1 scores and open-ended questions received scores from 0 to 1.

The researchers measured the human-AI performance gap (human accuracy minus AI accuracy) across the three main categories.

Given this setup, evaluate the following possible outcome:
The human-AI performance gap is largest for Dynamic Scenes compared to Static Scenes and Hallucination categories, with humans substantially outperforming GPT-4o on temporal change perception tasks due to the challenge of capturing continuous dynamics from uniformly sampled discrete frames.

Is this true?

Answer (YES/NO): YES